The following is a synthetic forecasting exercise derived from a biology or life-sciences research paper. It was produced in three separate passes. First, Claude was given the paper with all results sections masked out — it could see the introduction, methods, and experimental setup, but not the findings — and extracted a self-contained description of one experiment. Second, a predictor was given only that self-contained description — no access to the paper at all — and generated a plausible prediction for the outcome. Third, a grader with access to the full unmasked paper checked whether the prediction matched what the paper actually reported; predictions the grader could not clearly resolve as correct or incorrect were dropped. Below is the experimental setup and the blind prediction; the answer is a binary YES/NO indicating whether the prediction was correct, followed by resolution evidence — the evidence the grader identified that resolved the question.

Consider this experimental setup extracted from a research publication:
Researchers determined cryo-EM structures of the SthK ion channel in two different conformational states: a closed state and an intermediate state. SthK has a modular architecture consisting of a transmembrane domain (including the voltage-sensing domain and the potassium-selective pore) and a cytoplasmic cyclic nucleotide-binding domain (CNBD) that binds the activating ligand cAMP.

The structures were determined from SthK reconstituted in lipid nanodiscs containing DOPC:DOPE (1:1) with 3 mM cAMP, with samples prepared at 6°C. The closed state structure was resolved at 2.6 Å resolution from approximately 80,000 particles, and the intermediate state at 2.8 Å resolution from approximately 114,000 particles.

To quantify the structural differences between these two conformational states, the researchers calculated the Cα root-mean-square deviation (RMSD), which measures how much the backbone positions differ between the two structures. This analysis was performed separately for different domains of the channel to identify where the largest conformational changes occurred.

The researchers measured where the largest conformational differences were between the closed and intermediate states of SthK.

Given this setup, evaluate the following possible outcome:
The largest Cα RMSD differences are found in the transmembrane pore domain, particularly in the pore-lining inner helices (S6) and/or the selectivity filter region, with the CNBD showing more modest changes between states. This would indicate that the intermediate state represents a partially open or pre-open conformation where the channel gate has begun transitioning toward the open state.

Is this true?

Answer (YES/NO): NO